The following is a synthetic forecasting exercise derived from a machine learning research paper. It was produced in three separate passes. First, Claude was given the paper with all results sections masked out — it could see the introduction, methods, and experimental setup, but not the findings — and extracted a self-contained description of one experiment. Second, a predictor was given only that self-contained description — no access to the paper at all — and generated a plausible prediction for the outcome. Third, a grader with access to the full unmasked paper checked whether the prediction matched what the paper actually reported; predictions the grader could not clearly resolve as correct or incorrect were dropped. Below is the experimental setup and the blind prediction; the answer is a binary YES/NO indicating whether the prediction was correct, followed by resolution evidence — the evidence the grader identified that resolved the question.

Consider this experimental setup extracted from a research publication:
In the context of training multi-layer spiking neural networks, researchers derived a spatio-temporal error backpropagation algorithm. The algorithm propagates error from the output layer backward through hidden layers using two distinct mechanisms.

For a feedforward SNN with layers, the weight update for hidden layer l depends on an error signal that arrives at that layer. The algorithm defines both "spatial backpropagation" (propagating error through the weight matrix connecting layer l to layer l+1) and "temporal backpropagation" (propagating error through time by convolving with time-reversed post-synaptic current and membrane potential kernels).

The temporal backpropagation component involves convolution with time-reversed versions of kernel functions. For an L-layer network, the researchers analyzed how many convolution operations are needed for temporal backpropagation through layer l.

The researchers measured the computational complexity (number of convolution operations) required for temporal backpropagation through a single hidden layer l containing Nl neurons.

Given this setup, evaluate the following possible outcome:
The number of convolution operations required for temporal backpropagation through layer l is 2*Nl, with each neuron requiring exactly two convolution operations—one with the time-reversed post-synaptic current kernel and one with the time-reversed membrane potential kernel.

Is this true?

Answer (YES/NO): NO